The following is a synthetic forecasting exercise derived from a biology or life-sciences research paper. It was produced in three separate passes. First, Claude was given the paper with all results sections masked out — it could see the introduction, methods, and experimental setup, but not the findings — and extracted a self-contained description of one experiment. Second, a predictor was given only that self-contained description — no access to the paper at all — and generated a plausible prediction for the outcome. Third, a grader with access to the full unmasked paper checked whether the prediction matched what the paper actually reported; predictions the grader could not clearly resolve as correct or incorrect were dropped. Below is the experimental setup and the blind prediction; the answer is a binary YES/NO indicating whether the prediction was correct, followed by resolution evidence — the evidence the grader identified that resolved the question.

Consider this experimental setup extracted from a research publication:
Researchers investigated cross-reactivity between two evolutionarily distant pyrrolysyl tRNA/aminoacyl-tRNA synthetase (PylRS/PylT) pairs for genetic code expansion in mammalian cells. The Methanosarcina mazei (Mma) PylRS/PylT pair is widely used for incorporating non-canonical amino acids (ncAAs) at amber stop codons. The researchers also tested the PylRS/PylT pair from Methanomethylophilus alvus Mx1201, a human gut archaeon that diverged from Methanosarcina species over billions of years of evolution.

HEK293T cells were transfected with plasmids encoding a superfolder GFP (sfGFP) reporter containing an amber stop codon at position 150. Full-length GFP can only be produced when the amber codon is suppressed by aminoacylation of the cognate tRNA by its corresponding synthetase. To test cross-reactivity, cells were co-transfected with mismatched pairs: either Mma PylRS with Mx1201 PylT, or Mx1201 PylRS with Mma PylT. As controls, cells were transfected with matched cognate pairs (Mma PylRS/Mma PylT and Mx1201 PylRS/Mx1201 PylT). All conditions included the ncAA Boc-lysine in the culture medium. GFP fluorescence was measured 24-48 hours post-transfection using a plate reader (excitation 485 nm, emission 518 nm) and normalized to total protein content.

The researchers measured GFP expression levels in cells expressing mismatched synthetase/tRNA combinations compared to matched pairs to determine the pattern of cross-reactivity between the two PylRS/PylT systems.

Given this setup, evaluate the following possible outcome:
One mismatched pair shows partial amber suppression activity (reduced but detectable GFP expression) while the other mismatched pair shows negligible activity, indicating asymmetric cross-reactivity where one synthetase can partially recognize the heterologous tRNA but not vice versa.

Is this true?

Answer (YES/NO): YES